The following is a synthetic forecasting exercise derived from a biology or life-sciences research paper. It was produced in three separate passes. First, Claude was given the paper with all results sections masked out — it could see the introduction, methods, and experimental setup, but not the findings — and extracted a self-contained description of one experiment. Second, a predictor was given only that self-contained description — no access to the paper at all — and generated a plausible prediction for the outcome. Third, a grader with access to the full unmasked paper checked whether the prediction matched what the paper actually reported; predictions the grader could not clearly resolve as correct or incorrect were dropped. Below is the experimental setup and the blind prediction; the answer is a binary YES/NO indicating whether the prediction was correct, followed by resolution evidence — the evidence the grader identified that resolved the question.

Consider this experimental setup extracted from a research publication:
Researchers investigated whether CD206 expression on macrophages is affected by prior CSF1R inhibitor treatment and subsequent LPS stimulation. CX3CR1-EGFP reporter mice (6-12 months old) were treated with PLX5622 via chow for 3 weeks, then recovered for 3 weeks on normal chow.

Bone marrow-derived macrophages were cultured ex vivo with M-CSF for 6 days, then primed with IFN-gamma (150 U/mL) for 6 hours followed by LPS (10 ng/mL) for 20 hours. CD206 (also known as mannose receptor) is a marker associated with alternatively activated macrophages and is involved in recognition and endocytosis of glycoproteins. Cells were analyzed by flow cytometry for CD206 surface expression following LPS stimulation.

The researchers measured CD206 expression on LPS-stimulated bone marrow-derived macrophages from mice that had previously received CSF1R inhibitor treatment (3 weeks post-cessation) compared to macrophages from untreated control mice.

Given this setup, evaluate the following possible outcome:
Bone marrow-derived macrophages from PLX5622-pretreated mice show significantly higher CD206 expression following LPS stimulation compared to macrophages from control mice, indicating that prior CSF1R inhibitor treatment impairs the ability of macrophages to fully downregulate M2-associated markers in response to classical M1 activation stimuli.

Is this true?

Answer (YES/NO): NO